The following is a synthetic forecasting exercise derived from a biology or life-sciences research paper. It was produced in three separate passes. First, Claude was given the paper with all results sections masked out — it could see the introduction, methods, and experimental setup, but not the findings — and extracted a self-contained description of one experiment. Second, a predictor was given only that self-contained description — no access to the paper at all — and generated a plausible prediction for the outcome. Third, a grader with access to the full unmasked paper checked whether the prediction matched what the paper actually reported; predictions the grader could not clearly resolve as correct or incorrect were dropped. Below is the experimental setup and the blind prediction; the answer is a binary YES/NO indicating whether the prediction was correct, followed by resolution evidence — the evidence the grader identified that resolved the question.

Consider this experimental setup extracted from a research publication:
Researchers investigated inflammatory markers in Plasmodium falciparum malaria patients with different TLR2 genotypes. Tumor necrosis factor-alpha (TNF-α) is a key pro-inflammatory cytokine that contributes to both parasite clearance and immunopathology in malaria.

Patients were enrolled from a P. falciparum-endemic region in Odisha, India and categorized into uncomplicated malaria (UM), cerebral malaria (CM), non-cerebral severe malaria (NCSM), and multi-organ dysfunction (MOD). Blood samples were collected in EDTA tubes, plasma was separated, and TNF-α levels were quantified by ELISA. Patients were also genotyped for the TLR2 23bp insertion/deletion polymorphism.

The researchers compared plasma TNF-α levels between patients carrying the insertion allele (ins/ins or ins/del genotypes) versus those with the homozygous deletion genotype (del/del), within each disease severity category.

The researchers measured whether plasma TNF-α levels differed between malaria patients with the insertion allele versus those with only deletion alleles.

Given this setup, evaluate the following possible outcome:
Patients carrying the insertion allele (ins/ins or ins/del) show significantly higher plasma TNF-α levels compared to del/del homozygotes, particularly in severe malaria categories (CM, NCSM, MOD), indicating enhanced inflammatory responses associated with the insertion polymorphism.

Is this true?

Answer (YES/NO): NO